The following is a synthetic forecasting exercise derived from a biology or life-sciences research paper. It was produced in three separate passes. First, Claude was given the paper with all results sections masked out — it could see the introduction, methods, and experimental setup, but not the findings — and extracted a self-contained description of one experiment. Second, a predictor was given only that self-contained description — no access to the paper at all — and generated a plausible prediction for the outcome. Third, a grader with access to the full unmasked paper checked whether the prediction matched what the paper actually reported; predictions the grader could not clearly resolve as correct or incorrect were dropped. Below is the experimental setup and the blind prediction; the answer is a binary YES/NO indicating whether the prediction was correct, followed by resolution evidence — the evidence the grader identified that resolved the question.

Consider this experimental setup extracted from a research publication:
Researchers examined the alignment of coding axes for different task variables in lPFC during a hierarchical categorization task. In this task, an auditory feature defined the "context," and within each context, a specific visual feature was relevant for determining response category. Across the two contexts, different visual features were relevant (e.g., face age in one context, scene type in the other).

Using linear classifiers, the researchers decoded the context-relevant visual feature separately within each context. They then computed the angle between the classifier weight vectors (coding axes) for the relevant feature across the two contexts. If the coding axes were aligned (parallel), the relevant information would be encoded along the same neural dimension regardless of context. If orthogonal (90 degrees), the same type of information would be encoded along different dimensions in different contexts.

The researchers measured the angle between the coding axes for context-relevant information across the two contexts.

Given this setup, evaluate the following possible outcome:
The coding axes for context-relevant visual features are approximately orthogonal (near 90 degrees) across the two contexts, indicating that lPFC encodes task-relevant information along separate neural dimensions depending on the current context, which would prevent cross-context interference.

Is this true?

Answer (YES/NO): YES